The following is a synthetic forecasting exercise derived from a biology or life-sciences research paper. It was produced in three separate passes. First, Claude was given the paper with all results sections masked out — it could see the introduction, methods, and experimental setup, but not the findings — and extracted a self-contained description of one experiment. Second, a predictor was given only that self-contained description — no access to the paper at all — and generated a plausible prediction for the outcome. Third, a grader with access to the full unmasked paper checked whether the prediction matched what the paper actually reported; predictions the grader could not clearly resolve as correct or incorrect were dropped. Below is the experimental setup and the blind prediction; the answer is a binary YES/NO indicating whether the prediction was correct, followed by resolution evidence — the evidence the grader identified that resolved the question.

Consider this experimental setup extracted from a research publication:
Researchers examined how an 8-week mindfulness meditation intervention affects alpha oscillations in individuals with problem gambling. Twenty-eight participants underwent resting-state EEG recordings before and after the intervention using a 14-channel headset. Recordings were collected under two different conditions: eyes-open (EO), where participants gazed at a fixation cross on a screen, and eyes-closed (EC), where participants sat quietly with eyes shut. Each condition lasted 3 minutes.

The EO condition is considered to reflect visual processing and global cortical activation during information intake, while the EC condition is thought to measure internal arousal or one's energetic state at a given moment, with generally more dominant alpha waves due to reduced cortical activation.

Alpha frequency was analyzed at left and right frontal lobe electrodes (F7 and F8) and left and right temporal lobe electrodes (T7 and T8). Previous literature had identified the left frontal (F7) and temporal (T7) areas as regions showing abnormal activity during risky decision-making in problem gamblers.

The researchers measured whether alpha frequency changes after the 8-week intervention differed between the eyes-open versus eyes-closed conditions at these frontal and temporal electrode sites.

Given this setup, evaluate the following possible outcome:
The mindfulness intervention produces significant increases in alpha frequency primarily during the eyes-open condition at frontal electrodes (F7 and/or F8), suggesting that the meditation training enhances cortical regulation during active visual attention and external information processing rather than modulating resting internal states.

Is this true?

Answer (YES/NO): NO